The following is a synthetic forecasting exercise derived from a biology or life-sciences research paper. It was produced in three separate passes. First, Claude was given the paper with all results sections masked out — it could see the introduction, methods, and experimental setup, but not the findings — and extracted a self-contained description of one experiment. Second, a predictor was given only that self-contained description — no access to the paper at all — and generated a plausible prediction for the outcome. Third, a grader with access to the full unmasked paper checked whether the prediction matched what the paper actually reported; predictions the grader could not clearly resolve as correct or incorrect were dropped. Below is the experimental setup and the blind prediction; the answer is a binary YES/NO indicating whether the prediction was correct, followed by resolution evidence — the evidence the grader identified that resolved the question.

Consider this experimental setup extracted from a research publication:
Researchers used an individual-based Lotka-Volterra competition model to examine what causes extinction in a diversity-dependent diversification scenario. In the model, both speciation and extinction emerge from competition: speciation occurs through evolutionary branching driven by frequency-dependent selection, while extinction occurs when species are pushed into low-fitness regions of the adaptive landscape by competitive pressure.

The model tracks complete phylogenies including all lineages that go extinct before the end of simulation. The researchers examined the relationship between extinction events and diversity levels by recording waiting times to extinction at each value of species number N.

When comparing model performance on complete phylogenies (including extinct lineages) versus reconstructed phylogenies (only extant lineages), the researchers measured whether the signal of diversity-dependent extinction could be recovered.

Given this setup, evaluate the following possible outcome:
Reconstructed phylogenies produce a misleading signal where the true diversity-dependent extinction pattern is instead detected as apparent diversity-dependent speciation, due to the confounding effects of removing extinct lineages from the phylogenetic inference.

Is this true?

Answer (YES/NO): NO